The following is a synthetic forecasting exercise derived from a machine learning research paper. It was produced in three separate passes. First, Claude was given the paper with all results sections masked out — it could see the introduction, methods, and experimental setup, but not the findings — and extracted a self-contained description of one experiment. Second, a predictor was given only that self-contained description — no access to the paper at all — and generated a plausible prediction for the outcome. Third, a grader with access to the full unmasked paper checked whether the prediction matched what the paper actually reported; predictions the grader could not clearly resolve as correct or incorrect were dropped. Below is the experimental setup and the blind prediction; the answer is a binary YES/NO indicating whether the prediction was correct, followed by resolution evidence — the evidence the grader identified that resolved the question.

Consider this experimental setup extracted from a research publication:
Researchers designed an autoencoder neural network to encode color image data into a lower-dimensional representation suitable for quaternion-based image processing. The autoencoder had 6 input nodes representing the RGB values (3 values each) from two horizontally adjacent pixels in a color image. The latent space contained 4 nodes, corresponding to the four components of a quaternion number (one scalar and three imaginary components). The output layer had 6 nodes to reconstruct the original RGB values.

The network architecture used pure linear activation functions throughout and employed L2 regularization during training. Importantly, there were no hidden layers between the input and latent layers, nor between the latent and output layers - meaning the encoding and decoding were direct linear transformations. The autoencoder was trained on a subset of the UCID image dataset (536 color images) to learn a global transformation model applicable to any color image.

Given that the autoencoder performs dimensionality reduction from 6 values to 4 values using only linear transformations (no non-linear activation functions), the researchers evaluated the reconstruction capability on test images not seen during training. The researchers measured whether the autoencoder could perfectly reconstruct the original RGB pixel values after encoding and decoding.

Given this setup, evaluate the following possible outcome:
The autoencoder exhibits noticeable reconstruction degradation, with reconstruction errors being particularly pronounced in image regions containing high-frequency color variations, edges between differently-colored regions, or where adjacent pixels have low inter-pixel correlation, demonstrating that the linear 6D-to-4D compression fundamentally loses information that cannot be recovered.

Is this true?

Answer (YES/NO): NO